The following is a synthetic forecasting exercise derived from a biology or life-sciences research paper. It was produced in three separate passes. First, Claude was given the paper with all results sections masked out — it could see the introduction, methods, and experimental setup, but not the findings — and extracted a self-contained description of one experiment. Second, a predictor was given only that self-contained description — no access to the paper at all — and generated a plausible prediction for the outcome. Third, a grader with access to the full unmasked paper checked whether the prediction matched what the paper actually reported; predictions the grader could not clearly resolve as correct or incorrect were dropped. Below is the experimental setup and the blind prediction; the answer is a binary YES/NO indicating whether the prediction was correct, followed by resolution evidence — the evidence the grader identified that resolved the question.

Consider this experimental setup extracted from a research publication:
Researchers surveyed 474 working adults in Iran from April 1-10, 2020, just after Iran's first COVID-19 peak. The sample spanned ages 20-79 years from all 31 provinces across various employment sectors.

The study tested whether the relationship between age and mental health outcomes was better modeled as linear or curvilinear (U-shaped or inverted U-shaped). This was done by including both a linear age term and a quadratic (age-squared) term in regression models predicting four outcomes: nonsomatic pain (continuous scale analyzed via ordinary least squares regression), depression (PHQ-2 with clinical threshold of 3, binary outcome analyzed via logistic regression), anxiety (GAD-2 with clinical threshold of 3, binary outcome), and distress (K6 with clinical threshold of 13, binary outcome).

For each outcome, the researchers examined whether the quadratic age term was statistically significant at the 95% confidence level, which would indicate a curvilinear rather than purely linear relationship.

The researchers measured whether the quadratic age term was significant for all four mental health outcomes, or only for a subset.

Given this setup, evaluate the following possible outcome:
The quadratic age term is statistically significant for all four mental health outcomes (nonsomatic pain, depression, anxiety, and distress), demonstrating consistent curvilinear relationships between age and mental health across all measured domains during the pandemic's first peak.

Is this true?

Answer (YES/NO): NO